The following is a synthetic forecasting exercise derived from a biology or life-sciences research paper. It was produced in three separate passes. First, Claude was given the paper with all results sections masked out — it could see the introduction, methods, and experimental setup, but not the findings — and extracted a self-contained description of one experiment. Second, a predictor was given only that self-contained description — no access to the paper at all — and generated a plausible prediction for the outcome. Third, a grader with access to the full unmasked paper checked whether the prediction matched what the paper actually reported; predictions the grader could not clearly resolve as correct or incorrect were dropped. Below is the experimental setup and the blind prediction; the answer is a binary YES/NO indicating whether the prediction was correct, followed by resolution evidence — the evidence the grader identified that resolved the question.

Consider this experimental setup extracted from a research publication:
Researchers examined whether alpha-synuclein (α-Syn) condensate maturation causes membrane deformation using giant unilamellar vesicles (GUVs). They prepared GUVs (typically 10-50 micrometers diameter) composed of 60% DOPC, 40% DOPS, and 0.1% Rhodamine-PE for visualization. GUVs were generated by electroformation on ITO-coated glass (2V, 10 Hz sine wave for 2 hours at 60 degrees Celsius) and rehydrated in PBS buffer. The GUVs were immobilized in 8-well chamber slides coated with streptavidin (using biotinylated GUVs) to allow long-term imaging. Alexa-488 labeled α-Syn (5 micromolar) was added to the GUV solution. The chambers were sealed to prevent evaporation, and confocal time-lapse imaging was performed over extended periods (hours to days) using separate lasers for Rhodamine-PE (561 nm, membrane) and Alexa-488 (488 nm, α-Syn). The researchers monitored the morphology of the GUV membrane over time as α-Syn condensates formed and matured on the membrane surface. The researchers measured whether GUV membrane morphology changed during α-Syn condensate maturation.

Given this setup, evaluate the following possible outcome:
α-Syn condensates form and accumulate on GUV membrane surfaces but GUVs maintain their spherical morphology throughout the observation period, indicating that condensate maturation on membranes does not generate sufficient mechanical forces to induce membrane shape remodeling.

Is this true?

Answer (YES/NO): NO